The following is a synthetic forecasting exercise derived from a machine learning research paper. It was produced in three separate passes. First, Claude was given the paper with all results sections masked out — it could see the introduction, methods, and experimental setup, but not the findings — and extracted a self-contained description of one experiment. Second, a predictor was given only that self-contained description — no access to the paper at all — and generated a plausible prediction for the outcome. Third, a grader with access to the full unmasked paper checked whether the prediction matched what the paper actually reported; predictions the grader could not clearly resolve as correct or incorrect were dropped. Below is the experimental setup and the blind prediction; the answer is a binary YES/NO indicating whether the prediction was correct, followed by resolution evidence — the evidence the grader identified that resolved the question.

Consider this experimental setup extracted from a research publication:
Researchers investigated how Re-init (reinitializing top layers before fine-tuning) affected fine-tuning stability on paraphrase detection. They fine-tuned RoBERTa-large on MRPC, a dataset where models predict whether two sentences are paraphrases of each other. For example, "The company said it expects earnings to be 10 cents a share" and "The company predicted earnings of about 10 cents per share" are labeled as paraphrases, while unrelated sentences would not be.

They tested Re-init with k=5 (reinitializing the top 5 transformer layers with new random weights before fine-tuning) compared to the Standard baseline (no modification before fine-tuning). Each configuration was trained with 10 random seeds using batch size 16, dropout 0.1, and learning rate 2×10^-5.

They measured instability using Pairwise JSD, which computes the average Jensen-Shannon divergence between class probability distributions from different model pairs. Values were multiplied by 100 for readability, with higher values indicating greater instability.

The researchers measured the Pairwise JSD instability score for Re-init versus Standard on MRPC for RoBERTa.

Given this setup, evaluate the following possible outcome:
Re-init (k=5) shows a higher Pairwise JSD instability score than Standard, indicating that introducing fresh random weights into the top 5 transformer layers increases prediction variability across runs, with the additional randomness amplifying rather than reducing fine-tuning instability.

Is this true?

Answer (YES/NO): NO